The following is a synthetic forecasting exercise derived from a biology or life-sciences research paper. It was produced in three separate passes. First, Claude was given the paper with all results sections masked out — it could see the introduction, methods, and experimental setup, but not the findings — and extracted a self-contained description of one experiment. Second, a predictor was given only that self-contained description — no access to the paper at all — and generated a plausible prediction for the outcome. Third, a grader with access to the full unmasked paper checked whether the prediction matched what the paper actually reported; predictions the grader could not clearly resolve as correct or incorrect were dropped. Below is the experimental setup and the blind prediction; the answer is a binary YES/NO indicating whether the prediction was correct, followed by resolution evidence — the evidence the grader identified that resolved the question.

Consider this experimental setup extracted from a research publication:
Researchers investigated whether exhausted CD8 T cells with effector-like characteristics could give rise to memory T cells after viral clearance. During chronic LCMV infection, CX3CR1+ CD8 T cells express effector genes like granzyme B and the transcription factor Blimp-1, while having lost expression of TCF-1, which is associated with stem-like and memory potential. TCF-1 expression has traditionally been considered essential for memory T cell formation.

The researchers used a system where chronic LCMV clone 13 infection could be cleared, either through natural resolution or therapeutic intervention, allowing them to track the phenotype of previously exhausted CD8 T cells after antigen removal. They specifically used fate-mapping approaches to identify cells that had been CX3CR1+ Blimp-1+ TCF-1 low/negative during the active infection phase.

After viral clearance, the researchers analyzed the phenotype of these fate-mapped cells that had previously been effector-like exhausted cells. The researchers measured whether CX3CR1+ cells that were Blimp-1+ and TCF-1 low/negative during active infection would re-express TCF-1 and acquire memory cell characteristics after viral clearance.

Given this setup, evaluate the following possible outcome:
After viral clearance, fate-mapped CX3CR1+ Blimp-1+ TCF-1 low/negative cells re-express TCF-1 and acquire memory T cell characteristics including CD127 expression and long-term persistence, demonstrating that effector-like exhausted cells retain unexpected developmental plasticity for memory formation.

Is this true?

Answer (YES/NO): YES